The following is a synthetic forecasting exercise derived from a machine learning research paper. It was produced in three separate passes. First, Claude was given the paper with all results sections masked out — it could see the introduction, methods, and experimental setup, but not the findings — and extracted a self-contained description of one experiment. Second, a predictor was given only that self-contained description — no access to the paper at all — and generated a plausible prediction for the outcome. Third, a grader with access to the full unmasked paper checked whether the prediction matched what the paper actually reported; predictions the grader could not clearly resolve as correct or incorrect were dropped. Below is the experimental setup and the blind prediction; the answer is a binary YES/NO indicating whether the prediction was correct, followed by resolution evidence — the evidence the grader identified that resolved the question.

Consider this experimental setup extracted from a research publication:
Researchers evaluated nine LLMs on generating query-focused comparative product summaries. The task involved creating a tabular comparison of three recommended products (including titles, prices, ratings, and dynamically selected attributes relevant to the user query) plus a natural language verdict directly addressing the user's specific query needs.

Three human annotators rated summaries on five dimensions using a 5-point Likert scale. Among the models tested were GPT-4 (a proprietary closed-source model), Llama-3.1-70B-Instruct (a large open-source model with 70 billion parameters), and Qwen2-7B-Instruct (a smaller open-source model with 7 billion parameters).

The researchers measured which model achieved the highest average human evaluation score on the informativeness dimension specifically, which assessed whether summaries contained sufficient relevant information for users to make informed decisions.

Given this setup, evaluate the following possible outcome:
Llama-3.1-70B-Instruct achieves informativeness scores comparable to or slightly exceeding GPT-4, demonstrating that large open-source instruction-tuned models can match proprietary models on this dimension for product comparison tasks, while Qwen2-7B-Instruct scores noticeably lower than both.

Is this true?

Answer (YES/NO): NO